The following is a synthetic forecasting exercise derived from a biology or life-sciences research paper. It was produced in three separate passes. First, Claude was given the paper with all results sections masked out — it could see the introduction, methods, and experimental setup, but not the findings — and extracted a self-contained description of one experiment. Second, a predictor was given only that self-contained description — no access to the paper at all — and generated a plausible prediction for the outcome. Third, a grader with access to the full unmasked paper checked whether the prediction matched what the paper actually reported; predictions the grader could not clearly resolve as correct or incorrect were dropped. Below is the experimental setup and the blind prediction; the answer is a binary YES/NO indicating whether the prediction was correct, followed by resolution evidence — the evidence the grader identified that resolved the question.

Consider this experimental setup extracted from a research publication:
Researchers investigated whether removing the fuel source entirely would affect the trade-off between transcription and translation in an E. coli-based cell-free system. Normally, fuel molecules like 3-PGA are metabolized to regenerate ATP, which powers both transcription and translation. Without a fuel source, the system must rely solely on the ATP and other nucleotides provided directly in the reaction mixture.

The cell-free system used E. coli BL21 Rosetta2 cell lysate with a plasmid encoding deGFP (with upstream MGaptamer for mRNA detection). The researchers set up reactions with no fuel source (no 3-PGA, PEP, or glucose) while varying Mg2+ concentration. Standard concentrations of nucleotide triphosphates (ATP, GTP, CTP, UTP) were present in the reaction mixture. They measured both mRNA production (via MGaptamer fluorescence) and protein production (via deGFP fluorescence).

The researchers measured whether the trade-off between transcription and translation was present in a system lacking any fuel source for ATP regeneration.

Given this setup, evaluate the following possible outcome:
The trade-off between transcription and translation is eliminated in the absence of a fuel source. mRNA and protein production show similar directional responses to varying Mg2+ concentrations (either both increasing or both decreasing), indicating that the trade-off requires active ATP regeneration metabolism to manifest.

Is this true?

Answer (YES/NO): YES